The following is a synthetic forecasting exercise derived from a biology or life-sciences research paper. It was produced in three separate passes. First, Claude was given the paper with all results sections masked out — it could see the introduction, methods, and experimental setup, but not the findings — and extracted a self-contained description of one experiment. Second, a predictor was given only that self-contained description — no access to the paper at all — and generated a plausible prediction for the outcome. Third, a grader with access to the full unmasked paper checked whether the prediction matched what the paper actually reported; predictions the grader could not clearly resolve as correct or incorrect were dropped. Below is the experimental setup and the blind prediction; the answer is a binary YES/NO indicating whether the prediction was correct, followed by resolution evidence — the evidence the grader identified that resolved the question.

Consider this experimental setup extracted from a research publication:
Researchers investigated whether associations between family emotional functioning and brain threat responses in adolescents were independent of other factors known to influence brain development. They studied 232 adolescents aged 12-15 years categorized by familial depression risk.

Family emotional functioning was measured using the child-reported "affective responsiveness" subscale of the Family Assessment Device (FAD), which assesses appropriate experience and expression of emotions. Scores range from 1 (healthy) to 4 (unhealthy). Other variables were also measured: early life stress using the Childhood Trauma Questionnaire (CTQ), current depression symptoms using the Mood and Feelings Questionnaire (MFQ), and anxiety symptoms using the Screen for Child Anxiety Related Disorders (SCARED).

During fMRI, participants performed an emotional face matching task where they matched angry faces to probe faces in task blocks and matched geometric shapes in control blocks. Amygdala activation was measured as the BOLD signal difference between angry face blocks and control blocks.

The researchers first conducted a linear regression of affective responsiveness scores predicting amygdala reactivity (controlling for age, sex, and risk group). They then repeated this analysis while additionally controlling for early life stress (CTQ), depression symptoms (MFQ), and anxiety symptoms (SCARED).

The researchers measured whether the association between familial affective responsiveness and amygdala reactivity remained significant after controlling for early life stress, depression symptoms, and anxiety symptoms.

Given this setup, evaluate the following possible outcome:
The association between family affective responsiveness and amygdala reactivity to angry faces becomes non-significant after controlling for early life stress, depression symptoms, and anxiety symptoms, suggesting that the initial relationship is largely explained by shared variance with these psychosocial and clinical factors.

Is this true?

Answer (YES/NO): NO